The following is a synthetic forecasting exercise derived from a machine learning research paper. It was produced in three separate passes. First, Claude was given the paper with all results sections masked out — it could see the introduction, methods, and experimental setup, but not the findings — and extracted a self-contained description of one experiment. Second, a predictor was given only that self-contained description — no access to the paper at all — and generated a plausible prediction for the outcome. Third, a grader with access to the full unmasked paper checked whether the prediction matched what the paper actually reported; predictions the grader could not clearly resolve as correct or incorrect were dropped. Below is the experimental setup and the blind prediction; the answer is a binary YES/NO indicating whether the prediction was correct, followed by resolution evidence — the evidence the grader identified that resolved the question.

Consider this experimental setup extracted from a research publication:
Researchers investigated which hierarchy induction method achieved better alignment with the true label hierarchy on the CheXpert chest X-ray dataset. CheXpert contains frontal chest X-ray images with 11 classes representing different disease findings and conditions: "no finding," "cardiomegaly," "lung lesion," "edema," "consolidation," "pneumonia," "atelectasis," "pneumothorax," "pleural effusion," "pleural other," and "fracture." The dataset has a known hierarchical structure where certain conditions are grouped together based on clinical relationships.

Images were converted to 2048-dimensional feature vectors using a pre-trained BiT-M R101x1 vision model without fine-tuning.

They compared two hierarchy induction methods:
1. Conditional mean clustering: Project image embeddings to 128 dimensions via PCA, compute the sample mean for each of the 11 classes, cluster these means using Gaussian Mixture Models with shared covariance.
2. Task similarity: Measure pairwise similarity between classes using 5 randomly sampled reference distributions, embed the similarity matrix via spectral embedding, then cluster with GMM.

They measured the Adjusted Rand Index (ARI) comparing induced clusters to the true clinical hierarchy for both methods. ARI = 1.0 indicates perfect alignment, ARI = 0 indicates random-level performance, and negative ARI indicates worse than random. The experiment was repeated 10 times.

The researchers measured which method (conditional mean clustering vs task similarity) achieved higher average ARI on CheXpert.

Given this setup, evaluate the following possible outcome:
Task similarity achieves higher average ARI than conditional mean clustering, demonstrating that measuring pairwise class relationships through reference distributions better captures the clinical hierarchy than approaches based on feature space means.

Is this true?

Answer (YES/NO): YES